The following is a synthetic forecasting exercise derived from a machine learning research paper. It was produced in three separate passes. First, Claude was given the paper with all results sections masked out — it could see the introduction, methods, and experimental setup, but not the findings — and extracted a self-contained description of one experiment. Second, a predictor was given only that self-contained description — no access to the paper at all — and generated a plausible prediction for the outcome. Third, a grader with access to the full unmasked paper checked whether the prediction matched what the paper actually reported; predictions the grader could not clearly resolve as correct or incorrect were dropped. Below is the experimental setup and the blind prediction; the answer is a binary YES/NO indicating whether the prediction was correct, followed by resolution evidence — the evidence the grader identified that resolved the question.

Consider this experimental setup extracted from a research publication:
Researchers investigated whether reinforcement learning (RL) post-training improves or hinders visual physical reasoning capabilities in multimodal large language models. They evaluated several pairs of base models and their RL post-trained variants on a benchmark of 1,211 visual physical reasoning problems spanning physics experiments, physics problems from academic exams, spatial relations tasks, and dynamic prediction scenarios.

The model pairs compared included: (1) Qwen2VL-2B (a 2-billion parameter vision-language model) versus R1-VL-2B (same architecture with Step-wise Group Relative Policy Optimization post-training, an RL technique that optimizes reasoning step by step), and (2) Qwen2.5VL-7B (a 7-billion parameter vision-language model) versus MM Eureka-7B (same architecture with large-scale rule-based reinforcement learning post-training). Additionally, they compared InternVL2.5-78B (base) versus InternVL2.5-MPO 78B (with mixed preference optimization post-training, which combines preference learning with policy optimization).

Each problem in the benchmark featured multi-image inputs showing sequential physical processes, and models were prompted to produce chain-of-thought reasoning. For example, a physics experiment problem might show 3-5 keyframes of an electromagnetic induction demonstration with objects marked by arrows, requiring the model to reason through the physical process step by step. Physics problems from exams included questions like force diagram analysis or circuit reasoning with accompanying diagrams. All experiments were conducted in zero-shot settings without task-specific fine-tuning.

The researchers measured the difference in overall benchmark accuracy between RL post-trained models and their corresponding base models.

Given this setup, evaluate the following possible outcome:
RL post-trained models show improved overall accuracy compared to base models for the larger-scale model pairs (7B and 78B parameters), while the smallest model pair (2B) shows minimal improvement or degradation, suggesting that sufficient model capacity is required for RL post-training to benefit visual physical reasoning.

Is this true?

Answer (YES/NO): NO